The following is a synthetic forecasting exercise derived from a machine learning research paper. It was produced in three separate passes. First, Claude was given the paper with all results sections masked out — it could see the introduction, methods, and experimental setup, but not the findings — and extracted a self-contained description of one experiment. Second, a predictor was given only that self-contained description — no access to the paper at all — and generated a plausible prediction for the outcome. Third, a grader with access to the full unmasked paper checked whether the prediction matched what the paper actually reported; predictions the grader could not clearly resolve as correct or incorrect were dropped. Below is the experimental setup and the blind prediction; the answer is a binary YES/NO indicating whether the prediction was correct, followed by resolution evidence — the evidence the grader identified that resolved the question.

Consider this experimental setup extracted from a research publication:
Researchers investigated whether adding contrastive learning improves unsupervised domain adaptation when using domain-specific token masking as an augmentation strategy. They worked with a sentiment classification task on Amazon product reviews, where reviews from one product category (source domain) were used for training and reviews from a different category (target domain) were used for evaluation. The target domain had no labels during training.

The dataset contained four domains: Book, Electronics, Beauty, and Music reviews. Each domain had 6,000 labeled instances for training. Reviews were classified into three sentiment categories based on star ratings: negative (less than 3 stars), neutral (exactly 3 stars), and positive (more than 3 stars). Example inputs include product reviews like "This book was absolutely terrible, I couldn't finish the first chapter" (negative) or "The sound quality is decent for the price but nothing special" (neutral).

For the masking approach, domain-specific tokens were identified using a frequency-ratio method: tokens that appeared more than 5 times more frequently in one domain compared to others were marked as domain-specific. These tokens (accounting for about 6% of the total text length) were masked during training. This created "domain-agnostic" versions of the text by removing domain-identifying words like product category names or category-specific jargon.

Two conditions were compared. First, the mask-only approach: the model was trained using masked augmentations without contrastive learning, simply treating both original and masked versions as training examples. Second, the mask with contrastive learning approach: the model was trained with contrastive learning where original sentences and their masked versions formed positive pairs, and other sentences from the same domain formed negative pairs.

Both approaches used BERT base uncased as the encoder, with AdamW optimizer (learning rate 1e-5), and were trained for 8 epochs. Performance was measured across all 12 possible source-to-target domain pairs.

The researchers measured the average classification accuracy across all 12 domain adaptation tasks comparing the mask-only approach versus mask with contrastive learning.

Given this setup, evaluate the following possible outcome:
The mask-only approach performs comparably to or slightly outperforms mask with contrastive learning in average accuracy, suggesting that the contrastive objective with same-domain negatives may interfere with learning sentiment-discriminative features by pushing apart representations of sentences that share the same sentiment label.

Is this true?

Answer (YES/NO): NO